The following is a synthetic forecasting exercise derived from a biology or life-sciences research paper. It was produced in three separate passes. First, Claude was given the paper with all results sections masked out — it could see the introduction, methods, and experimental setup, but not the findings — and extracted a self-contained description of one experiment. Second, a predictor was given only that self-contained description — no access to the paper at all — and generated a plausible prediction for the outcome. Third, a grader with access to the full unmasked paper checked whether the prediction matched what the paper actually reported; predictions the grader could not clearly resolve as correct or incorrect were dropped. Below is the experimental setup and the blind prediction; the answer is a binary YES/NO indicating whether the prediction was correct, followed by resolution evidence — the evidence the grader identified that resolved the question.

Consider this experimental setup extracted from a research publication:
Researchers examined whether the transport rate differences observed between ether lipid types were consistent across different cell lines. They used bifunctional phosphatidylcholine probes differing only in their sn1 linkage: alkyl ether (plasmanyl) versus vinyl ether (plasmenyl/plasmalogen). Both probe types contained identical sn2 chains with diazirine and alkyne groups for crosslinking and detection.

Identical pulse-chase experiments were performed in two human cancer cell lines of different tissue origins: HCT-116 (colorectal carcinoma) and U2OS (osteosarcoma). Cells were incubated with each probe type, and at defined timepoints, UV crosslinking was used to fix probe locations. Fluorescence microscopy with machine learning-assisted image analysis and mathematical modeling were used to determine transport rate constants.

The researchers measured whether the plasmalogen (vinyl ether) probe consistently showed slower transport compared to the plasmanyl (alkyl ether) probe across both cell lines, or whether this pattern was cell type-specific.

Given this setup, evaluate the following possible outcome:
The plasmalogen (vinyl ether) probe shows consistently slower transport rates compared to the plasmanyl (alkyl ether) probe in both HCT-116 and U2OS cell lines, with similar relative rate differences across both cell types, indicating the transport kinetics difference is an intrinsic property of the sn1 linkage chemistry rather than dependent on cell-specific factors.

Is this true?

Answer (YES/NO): NO